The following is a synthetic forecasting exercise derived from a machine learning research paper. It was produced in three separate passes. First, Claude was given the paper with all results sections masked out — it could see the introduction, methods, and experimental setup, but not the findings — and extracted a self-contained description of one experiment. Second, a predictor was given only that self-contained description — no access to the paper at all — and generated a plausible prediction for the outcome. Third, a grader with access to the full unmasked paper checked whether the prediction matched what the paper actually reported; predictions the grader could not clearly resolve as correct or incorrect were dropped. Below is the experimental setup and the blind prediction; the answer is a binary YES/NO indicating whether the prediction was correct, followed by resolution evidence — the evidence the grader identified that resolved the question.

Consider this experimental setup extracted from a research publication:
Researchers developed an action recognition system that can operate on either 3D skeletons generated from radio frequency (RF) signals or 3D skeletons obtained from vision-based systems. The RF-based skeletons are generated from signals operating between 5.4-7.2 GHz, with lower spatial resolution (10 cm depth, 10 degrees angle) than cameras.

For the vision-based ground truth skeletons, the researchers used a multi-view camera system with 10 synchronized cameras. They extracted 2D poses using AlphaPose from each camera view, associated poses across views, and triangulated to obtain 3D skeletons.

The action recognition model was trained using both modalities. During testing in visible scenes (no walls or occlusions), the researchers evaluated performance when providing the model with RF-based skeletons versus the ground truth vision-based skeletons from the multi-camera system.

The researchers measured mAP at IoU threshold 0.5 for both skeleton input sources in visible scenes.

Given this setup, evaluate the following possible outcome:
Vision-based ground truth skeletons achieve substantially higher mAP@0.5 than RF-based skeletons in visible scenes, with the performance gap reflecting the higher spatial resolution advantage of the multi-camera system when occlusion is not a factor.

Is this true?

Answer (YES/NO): NO